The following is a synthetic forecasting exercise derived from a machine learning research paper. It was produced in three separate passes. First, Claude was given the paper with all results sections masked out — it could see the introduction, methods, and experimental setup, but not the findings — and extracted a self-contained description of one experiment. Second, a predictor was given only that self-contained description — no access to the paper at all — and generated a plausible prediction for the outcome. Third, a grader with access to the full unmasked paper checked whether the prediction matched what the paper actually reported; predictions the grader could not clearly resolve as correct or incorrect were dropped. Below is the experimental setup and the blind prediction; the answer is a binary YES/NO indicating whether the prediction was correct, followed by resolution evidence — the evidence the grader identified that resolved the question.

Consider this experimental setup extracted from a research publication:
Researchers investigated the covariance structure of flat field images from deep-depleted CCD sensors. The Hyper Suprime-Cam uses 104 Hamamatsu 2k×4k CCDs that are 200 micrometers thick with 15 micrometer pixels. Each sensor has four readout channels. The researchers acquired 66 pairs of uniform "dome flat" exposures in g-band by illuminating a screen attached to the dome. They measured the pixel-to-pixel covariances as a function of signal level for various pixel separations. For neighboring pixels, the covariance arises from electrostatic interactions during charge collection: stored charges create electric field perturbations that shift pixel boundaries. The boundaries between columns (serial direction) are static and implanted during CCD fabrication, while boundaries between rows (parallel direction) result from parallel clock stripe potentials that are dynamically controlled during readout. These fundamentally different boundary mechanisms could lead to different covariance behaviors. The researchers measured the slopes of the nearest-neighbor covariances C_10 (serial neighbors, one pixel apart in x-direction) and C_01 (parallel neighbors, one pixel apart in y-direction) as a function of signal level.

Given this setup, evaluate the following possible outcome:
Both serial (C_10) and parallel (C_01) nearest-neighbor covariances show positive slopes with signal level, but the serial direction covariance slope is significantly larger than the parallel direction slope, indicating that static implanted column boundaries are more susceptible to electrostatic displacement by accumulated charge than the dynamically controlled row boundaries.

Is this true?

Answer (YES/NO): NO